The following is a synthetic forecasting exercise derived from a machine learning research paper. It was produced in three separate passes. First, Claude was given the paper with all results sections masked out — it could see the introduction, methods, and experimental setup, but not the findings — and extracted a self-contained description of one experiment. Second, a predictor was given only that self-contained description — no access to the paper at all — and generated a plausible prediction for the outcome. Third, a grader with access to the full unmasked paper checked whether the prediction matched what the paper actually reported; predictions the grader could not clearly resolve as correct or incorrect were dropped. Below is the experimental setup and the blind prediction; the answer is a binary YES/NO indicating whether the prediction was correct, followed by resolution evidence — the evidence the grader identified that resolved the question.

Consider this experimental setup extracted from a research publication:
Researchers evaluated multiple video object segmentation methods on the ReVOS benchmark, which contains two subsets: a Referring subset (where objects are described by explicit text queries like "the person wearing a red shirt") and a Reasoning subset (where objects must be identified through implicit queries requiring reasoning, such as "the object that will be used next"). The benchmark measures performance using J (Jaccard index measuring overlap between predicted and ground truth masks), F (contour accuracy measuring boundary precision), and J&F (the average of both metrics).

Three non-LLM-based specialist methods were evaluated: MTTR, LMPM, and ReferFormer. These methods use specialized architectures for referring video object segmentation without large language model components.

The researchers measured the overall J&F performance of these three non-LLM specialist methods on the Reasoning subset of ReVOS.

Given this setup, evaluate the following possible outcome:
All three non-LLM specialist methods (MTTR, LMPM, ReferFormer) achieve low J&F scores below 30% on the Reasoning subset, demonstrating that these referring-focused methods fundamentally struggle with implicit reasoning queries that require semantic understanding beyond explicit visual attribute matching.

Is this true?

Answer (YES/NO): YES